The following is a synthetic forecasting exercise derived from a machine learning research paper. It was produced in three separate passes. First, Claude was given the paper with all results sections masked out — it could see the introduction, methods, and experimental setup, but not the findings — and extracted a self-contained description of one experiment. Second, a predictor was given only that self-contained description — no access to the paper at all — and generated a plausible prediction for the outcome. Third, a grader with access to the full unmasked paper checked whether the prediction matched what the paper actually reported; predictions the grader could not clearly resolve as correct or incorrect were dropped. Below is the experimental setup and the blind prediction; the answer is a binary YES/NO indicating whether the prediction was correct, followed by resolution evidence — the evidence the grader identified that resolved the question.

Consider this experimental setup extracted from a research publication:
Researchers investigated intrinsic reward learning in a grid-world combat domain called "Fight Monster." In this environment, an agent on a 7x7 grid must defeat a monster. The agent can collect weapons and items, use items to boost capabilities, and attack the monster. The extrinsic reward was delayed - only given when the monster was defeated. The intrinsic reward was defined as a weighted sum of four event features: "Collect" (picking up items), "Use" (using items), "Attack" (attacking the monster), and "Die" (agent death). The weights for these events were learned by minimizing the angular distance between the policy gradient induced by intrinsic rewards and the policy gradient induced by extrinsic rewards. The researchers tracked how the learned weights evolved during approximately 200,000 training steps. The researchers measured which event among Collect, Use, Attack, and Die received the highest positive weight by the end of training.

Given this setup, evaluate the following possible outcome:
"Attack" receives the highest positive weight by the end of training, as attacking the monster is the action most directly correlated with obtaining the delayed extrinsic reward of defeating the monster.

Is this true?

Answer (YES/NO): NO